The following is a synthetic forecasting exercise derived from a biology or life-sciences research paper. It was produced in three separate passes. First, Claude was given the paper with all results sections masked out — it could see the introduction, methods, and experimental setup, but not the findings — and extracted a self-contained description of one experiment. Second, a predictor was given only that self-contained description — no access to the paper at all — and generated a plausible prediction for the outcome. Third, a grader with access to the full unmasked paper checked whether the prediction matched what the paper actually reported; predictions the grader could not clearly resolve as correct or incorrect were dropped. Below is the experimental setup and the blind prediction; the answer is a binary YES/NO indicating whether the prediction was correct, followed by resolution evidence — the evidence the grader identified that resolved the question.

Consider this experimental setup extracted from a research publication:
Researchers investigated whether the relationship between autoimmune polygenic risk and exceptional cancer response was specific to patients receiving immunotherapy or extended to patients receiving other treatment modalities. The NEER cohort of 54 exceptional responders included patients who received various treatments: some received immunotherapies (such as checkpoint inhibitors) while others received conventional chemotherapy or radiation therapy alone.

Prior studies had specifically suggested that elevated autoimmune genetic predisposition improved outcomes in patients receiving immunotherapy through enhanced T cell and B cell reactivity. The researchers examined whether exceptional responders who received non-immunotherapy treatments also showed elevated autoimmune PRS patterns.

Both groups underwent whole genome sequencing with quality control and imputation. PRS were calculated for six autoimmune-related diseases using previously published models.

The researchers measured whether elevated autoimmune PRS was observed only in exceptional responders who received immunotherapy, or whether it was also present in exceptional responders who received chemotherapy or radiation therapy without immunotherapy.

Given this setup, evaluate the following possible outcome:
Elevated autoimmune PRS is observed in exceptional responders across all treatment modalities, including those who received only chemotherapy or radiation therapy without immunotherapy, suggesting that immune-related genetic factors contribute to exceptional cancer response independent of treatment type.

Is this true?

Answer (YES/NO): YES